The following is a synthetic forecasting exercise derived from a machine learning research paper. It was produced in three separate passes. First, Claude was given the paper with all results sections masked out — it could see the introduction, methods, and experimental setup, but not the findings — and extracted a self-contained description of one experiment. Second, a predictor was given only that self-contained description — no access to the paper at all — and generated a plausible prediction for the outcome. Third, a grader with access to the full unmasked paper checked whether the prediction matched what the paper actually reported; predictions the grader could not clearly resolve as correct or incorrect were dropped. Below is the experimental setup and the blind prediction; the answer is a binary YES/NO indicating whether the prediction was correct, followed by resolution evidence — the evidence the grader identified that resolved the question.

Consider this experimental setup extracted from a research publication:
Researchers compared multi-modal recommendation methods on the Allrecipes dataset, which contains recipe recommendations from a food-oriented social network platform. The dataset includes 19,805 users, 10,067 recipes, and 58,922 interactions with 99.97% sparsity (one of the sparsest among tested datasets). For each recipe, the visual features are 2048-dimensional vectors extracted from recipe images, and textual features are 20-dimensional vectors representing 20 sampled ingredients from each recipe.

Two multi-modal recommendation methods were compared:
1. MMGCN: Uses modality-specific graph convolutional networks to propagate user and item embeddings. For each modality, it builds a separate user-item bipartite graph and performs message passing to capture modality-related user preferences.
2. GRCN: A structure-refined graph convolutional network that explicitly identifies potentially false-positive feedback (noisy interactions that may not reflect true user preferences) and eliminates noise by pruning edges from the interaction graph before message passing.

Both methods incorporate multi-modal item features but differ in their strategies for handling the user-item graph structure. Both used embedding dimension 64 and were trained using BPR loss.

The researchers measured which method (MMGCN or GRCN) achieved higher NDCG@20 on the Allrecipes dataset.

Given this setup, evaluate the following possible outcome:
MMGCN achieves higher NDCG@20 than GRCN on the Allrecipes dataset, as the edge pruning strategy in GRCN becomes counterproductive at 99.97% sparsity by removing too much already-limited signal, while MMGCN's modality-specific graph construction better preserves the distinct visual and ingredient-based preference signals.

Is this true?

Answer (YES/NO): NO